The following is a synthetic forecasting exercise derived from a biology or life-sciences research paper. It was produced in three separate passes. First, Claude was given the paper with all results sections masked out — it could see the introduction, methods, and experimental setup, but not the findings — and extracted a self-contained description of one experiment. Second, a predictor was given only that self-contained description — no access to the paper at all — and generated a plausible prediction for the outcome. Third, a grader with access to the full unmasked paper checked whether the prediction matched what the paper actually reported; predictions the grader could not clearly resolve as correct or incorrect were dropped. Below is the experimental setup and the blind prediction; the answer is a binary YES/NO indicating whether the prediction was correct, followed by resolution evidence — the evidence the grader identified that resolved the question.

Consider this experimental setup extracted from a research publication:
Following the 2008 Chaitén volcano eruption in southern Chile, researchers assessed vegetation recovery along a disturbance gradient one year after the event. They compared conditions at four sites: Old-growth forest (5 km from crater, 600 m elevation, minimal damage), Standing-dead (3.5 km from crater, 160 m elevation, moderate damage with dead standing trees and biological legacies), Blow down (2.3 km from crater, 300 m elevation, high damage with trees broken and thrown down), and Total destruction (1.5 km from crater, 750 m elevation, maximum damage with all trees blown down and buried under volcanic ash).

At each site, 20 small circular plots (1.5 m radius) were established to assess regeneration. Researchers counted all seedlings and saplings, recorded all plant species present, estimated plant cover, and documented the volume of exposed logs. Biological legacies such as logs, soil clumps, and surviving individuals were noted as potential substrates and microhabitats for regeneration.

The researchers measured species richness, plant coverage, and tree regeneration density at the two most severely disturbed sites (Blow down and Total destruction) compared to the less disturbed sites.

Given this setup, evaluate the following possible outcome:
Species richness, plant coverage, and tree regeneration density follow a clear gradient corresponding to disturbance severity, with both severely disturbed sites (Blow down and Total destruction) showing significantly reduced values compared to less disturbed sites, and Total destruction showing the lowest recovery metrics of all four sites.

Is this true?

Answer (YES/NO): YES